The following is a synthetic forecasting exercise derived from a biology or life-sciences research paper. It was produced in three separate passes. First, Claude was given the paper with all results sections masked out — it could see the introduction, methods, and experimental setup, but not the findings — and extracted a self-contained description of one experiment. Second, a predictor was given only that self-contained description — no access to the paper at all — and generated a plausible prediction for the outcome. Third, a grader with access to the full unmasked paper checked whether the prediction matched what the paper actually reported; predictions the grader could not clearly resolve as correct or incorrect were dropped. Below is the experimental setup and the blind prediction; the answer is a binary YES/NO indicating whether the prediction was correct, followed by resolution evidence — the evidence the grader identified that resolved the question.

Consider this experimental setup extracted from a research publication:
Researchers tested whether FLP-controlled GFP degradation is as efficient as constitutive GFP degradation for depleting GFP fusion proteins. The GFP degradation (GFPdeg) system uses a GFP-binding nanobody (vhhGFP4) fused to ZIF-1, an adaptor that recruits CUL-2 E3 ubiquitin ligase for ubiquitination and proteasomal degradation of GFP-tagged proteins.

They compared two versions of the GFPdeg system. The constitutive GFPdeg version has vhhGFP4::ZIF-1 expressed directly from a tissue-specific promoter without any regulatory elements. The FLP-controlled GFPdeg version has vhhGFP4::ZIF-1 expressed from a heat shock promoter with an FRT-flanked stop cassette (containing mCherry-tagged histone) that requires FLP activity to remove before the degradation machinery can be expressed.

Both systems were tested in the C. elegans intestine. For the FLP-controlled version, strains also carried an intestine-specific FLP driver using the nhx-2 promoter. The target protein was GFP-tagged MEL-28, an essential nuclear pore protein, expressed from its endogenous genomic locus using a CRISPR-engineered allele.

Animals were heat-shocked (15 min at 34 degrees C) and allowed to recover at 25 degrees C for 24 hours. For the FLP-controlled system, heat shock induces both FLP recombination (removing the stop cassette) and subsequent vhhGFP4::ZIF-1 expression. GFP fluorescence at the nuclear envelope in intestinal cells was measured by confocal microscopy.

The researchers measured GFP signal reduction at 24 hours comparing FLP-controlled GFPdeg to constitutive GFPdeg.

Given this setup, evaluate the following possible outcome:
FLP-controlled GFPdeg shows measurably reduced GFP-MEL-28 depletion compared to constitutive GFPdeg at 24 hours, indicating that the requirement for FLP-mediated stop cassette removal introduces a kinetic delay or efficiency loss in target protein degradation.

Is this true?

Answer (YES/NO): NO